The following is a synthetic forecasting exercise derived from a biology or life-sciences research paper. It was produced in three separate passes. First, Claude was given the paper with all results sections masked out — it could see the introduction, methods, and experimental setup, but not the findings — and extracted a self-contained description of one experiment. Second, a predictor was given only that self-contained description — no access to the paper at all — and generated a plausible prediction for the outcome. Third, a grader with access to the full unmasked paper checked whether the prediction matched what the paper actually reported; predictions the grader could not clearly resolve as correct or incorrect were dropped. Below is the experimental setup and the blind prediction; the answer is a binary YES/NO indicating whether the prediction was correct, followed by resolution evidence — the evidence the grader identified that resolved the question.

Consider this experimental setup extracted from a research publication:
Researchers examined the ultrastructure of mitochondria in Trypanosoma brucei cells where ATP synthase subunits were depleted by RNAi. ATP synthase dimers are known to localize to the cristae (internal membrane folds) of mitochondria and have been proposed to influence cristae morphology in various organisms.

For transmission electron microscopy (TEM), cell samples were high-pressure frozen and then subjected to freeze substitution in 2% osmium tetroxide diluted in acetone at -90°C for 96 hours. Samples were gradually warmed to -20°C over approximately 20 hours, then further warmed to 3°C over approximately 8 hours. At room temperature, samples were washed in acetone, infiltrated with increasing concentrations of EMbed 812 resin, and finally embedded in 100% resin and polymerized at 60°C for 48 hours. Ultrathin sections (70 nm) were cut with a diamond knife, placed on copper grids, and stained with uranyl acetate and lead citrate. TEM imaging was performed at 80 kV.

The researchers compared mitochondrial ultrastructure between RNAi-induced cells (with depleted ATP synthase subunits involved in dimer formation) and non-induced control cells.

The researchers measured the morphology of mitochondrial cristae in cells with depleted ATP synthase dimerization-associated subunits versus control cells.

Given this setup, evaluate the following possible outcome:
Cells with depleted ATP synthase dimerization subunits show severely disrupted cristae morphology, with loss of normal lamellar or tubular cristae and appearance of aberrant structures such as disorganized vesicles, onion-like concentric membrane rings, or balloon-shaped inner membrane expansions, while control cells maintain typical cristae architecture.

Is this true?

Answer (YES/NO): NO